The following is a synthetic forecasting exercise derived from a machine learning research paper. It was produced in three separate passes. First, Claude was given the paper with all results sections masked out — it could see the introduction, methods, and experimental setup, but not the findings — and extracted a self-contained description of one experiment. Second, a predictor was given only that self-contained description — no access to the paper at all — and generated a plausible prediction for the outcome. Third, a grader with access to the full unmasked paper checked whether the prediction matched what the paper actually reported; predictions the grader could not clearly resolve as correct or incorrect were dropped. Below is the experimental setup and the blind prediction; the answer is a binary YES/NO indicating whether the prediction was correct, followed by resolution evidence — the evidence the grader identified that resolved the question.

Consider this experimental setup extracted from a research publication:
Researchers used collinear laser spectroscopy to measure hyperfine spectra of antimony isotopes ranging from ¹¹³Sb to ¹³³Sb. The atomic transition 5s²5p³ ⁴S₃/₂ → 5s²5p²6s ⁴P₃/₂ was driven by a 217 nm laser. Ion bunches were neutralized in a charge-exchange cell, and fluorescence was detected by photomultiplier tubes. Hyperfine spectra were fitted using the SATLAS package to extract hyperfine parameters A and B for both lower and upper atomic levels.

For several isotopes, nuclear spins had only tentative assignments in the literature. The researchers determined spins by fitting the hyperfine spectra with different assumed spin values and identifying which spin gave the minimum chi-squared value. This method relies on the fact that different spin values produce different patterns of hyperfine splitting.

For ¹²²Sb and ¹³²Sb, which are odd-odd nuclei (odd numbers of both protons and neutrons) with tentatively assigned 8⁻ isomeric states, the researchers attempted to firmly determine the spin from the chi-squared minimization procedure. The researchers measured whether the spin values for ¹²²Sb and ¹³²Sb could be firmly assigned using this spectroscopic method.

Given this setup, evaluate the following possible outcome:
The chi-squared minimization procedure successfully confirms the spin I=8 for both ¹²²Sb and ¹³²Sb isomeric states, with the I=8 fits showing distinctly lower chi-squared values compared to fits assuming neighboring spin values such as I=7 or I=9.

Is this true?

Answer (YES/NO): NO